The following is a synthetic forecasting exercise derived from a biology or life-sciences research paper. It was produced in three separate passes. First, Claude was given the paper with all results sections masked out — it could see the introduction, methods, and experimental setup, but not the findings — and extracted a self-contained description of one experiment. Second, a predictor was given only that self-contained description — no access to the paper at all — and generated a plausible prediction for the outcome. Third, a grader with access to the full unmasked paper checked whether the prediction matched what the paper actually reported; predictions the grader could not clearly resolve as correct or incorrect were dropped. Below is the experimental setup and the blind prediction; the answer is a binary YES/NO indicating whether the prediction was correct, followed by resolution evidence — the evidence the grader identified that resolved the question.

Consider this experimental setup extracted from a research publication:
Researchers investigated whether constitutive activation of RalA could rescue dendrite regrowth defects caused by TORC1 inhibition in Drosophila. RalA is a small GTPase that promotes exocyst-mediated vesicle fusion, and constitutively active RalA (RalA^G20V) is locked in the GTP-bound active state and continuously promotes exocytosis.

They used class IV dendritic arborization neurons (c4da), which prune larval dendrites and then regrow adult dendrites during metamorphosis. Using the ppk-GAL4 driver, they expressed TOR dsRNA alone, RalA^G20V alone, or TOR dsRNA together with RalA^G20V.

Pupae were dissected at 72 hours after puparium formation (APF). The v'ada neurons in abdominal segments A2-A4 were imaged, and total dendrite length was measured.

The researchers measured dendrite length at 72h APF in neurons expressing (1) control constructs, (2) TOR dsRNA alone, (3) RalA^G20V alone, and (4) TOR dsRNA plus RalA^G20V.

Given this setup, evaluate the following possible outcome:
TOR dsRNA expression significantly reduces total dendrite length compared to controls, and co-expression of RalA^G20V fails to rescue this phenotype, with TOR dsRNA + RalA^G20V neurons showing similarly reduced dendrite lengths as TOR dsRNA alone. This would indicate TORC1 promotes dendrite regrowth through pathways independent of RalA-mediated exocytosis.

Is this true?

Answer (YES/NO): NO